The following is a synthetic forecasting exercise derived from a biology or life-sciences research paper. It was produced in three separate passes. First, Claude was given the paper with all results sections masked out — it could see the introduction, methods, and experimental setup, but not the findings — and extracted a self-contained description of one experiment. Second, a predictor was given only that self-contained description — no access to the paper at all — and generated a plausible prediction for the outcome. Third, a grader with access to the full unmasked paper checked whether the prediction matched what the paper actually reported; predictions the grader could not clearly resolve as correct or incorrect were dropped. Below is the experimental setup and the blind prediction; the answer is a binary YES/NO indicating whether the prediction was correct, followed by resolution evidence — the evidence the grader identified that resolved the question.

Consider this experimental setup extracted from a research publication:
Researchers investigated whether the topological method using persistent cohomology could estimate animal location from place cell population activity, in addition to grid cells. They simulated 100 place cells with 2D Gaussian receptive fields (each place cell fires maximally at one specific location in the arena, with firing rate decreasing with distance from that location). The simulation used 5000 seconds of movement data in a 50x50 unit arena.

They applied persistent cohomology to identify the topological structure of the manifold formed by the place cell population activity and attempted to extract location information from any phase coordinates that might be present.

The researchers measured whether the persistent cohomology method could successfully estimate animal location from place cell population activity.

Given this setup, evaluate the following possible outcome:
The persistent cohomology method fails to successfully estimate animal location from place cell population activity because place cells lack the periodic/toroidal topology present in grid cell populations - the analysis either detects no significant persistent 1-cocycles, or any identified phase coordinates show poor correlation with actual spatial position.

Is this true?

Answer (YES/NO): YES